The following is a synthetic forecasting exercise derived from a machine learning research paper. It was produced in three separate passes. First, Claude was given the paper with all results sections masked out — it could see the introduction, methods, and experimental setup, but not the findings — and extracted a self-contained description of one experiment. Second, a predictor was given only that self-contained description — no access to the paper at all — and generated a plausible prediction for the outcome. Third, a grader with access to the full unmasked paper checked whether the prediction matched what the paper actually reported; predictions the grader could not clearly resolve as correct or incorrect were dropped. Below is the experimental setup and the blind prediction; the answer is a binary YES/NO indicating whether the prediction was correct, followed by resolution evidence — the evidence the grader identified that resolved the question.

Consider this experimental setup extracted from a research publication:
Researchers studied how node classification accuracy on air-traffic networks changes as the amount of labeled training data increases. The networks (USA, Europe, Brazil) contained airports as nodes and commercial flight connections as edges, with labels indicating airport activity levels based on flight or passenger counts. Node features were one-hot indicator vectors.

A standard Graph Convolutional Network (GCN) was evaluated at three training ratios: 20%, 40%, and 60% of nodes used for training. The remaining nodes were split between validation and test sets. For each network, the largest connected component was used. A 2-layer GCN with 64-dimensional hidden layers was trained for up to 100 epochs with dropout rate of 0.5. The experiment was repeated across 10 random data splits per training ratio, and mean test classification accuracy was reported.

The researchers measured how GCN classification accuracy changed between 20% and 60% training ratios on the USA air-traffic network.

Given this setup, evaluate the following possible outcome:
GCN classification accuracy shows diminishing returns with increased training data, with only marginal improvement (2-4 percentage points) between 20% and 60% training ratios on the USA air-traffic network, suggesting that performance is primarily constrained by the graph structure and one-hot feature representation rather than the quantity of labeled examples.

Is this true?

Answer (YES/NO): NO